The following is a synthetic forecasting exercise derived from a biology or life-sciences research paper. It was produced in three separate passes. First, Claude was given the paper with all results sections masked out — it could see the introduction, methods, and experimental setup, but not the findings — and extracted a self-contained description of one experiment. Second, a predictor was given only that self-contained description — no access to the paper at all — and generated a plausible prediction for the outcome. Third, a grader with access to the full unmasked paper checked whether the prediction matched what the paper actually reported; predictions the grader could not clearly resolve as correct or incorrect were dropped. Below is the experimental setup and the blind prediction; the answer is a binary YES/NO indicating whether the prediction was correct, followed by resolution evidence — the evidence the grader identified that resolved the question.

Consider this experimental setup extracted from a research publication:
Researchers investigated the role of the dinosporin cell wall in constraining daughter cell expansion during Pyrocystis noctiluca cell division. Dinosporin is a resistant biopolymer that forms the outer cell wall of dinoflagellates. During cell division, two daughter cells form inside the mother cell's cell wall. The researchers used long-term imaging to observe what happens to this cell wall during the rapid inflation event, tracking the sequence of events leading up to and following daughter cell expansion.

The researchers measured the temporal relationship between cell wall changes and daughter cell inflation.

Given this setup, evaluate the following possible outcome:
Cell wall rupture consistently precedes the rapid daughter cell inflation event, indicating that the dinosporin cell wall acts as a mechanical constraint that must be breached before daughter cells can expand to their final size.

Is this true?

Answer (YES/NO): YES